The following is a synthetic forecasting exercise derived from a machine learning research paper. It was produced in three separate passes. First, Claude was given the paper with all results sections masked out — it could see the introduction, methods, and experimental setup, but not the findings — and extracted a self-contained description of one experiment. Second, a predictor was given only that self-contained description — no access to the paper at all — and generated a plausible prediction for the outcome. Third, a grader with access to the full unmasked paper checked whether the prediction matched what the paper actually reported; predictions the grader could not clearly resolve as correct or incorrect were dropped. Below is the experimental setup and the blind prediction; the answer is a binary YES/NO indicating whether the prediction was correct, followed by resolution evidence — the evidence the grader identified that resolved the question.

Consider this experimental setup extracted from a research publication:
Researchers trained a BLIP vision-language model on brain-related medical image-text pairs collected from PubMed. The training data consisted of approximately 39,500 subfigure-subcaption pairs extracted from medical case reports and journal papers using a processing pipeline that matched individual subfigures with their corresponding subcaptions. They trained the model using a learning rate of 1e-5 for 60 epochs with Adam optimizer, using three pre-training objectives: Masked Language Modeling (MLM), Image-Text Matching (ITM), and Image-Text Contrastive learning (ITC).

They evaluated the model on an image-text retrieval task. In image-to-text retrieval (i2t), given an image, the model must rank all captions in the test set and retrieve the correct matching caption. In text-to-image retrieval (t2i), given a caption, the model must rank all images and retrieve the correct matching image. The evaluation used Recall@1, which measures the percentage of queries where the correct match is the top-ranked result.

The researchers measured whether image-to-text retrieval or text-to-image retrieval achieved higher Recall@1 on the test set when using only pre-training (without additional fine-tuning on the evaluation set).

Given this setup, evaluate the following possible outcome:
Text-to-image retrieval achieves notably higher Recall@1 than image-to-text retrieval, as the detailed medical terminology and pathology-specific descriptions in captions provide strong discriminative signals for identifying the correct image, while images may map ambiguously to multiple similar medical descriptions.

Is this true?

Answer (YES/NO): NO